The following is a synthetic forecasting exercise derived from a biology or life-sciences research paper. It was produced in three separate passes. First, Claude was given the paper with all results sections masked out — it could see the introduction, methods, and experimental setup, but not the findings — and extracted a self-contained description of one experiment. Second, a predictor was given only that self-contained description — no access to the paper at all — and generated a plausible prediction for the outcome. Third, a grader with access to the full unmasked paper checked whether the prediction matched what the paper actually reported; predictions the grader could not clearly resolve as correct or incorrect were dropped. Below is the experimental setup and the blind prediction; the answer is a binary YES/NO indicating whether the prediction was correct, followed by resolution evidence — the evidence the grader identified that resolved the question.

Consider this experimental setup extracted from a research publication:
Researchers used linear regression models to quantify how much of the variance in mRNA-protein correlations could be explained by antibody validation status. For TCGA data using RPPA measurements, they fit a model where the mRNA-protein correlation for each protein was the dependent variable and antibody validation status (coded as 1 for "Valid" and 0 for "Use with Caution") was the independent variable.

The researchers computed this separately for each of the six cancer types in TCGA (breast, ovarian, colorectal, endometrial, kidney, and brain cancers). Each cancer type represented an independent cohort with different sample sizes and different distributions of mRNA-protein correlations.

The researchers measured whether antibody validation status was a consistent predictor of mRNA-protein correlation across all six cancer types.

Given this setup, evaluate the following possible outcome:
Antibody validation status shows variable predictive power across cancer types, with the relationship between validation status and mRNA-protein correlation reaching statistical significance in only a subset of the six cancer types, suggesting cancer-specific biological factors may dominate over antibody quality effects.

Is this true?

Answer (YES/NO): NO